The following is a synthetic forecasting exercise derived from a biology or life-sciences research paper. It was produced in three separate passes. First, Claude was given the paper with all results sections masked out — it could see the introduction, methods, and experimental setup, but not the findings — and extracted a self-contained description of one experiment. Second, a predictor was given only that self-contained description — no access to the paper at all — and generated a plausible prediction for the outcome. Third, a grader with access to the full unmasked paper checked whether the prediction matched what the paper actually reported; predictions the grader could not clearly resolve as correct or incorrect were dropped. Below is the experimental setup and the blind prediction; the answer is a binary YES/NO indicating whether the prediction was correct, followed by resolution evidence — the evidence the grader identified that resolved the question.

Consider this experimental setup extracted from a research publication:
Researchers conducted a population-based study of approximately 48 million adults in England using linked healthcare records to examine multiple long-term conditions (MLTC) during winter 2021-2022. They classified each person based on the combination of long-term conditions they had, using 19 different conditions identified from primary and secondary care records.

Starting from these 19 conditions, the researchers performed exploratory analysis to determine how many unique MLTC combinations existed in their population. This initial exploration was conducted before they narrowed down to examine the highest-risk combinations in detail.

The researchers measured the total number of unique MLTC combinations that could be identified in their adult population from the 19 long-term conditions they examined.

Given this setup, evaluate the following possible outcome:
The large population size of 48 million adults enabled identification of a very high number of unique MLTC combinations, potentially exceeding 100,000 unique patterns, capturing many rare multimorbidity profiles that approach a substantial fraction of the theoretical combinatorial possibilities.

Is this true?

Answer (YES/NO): NO